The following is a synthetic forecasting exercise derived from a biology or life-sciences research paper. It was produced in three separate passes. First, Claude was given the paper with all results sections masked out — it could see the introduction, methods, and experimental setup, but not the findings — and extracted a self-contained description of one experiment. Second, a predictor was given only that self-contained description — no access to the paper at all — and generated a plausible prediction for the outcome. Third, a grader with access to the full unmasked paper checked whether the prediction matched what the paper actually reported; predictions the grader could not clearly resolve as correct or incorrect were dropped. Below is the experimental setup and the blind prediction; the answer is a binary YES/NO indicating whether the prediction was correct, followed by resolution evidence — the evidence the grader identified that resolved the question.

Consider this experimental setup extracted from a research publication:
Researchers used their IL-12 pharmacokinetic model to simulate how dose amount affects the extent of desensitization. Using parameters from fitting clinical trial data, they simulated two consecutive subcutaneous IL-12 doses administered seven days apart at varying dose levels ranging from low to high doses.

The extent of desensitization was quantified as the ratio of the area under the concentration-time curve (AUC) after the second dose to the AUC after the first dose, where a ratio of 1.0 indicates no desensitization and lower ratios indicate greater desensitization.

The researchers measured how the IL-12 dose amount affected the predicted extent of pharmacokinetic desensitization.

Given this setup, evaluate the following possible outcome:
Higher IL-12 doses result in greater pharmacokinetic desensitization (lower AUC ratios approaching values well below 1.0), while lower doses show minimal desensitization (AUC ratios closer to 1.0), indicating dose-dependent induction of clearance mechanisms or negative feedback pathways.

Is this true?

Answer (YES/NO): YES